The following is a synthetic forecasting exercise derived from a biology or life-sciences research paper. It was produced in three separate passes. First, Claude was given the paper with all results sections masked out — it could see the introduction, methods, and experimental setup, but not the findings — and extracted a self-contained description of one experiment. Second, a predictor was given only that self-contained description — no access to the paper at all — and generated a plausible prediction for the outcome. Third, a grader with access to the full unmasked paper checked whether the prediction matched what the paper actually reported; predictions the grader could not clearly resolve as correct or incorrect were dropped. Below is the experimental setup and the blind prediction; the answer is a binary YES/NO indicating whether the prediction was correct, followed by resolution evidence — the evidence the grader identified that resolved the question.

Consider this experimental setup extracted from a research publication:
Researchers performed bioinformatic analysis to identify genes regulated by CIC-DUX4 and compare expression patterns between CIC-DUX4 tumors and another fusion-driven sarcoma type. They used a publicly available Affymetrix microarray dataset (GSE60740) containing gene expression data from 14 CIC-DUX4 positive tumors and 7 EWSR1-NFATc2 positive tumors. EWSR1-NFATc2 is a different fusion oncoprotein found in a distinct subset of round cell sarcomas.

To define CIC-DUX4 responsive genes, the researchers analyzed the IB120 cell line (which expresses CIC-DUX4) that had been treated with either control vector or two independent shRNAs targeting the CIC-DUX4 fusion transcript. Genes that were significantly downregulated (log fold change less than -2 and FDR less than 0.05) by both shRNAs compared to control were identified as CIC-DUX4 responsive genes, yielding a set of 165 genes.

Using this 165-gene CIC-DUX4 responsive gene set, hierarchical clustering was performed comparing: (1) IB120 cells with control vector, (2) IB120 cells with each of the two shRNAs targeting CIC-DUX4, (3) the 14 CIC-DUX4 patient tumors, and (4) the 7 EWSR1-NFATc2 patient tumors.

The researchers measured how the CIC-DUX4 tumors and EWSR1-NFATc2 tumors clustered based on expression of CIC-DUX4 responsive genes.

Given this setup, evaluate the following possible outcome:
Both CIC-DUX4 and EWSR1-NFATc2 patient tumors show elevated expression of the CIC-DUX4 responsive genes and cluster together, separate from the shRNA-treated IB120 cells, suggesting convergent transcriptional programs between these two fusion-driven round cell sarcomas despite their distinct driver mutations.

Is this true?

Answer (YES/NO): NO